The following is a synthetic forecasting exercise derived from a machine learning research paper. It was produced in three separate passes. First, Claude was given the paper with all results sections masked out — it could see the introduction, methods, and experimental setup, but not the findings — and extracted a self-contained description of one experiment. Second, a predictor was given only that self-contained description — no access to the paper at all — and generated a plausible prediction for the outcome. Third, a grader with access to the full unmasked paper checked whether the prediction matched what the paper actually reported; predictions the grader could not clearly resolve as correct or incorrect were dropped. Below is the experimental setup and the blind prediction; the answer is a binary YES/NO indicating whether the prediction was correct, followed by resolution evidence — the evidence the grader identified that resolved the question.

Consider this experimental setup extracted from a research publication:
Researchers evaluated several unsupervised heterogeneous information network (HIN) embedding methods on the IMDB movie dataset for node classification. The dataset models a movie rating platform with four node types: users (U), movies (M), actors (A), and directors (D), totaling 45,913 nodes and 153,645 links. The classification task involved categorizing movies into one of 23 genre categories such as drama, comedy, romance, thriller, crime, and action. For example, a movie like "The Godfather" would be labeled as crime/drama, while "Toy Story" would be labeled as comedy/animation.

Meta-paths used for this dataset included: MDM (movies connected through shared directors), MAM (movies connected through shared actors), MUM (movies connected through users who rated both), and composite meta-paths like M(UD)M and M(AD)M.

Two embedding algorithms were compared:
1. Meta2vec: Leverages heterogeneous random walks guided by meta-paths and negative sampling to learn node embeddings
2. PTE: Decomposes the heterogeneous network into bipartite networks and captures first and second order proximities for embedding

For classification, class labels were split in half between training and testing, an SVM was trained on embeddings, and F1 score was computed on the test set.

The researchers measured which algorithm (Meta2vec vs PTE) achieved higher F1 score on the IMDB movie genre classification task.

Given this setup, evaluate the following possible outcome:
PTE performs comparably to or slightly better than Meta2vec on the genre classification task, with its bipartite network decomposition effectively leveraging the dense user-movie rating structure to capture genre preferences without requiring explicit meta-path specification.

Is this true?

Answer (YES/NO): NO